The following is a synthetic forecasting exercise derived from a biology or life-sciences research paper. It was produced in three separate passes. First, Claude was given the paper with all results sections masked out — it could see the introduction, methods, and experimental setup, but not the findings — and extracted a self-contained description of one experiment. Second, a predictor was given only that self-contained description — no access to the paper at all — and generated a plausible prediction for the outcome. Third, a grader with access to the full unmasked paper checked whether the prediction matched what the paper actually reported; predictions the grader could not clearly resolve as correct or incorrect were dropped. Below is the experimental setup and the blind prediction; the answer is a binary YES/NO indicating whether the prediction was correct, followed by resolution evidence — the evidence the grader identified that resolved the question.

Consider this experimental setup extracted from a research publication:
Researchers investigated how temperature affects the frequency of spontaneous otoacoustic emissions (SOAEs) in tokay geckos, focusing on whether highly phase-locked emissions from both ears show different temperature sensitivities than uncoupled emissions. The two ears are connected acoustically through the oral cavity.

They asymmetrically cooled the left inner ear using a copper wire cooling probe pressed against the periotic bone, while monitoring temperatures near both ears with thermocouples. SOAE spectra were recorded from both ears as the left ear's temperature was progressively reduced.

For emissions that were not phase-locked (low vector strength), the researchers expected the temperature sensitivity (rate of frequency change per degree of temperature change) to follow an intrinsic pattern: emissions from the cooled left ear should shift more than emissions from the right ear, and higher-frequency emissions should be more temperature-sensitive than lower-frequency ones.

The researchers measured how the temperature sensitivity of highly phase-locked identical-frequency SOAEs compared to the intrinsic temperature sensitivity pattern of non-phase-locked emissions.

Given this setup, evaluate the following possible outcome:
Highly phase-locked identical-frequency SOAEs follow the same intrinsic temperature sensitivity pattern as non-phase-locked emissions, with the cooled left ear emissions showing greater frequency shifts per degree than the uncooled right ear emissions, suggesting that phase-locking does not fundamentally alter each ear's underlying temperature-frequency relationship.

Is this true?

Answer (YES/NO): NO